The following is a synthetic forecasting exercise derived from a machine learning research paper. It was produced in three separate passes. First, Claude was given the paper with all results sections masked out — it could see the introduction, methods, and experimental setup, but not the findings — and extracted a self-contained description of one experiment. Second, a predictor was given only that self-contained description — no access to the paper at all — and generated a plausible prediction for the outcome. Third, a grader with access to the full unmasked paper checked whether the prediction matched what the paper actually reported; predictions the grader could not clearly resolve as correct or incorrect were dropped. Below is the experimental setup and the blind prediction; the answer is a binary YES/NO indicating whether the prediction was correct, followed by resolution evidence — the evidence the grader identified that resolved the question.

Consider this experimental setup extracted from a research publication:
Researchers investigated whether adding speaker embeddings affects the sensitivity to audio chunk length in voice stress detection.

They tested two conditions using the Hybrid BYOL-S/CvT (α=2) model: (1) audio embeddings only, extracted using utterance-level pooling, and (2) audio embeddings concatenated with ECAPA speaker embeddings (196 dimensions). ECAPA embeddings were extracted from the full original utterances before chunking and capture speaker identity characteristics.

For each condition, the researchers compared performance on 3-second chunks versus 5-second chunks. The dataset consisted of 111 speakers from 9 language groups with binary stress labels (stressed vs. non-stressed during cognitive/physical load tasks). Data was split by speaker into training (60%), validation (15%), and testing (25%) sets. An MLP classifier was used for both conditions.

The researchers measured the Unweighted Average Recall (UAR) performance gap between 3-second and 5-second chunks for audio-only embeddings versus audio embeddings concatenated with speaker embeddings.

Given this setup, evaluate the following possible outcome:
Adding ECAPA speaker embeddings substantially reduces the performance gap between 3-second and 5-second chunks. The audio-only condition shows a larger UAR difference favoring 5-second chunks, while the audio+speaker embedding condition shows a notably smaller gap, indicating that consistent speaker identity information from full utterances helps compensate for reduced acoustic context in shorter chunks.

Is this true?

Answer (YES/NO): NO